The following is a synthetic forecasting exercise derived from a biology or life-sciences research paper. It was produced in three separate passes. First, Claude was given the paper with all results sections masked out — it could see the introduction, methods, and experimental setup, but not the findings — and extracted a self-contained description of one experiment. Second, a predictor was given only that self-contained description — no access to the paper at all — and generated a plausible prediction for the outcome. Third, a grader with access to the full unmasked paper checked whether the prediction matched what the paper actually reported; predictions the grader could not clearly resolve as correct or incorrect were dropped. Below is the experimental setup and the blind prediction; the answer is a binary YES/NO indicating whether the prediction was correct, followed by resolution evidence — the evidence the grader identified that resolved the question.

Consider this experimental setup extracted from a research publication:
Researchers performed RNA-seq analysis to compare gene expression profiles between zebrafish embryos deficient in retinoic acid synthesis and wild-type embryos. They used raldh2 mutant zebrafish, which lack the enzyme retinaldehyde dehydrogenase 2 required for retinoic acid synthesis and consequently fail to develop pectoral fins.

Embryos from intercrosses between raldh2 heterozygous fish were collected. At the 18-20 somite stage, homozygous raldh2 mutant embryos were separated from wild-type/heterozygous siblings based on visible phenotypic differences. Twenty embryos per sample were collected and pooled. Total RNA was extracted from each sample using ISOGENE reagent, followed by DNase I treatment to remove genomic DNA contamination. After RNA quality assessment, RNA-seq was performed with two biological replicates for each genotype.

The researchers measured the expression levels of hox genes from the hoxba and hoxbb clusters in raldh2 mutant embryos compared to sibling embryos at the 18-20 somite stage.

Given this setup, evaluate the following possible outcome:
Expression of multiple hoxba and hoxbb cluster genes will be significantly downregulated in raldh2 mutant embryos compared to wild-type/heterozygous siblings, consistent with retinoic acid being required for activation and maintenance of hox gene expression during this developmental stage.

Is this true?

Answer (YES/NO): YES